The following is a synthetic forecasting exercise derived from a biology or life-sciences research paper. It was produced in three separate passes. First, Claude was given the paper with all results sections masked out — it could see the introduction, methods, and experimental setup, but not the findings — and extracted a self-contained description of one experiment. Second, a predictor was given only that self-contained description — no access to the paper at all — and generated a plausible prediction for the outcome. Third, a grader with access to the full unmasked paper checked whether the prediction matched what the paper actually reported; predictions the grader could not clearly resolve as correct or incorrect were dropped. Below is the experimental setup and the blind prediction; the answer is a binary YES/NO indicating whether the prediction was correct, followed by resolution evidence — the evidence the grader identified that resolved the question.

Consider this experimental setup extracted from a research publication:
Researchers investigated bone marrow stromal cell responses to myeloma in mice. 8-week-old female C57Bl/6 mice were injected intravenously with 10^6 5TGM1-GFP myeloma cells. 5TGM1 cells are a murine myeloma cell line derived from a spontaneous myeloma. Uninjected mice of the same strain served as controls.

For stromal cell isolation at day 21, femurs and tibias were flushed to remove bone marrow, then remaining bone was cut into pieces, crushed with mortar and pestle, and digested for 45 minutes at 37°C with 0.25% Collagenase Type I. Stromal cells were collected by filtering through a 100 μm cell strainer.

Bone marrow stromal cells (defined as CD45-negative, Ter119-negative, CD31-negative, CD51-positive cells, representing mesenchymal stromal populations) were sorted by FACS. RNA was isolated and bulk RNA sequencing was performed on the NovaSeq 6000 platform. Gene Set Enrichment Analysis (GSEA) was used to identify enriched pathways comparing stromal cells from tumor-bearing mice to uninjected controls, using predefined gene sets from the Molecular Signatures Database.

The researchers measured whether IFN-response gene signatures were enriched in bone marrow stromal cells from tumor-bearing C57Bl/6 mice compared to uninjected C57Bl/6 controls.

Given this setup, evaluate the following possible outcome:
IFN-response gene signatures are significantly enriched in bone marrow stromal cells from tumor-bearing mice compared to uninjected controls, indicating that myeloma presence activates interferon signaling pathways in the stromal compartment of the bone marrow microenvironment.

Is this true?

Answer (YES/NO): YES